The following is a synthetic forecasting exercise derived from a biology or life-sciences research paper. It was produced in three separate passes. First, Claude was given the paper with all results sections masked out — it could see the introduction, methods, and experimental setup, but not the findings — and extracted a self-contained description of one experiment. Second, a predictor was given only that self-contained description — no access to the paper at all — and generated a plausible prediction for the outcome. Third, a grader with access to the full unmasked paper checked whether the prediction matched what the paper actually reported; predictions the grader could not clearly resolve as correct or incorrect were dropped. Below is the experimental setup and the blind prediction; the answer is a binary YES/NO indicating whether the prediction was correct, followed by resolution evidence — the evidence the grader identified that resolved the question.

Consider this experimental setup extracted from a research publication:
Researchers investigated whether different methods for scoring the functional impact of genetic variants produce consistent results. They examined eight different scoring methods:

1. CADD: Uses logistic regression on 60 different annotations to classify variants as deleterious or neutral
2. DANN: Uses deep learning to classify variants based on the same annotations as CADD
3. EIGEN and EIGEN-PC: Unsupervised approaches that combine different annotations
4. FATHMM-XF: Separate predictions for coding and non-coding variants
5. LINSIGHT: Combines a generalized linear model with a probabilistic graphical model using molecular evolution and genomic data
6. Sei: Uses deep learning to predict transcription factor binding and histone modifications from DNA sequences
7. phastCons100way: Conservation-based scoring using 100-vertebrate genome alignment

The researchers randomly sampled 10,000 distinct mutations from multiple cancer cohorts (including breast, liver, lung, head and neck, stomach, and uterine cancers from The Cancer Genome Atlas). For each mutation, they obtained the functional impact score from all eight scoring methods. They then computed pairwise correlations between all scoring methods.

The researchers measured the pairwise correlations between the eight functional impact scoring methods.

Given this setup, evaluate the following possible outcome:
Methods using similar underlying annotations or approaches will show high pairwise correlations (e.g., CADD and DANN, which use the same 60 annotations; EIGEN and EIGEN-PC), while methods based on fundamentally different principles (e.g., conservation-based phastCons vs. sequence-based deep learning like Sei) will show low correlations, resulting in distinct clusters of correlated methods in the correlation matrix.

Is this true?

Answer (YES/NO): NO